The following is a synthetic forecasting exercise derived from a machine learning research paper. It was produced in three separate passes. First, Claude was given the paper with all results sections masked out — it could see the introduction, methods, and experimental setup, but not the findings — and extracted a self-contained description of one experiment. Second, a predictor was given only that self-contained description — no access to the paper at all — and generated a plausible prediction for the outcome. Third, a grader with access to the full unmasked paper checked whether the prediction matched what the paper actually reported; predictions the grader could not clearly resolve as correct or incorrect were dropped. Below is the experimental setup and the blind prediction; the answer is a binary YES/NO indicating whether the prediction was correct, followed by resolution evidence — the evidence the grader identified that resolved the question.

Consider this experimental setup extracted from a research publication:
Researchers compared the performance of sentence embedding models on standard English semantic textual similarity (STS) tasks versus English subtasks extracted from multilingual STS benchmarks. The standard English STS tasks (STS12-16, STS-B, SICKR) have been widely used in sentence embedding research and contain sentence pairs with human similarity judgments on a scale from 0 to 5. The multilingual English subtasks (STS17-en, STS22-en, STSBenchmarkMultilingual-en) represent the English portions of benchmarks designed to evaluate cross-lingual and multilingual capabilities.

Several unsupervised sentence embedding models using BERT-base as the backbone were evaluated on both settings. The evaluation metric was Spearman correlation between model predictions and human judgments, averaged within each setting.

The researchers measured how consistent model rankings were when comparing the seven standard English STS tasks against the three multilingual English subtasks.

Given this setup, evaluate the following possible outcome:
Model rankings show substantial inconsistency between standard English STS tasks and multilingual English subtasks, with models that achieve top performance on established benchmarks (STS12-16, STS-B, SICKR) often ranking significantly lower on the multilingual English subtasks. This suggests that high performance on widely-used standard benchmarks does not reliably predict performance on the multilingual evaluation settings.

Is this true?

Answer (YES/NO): NO